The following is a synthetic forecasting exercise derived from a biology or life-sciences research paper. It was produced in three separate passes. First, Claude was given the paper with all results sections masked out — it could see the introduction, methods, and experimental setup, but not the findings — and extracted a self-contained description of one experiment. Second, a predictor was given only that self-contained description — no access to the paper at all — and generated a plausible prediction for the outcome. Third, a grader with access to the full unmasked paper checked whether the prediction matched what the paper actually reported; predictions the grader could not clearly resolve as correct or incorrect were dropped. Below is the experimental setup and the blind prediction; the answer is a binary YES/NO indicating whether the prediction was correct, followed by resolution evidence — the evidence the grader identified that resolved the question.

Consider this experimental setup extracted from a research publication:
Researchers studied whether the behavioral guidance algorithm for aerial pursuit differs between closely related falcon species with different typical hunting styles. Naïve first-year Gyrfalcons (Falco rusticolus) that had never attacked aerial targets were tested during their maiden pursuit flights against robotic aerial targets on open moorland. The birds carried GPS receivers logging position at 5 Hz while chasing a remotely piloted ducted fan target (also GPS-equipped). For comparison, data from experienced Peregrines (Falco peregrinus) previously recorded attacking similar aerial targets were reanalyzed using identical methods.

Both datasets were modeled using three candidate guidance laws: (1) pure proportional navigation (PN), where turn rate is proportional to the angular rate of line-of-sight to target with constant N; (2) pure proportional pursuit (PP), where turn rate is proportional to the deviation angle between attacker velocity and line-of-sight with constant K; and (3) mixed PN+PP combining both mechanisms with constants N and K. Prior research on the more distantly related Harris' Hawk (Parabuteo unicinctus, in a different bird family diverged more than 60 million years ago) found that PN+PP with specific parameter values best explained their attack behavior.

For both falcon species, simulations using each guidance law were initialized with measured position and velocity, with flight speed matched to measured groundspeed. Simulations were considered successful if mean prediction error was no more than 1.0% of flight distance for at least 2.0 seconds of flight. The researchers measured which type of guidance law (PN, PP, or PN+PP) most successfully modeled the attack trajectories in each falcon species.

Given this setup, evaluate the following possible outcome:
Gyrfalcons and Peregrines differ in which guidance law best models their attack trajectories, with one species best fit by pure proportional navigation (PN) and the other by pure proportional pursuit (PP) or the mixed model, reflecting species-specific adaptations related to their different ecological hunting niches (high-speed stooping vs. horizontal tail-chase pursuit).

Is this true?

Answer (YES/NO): NO